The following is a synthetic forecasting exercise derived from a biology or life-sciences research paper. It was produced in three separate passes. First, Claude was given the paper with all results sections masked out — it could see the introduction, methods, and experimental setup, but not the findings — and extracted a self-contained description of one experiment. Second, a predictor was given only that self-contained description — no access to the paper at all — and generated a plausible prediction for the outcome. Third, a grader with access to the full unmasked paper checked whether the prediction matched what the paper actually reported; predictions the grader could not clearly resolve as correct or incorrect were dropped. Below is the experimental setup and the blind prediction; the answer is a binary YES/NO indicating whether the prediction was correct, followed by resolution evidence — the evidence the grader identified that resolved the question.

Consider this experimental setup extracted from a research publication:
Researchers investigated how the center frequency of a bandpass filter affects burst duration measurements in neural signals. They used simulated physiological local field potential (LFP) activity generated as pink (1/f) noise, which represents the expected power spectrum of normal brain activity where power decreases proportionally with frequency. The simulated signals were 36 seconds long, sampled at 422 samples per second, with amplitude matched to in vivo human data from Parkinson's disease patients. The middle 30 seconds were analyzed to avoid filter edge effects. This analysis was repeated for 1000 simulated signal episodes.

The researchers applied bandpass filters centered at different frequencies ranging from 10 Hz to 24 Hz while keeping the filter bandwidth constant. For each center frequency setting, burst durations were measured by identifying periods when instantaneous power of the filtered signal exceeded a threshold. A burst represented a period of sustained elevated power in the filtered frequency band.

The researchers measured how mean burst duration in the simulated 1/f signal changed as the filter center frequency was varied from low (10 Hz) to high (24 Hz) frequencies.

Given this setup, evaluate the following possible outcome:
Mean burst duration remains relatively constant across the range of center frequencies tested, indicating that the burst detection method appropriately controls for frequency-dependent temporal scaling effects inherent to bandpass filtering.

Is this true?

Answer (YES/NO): NO